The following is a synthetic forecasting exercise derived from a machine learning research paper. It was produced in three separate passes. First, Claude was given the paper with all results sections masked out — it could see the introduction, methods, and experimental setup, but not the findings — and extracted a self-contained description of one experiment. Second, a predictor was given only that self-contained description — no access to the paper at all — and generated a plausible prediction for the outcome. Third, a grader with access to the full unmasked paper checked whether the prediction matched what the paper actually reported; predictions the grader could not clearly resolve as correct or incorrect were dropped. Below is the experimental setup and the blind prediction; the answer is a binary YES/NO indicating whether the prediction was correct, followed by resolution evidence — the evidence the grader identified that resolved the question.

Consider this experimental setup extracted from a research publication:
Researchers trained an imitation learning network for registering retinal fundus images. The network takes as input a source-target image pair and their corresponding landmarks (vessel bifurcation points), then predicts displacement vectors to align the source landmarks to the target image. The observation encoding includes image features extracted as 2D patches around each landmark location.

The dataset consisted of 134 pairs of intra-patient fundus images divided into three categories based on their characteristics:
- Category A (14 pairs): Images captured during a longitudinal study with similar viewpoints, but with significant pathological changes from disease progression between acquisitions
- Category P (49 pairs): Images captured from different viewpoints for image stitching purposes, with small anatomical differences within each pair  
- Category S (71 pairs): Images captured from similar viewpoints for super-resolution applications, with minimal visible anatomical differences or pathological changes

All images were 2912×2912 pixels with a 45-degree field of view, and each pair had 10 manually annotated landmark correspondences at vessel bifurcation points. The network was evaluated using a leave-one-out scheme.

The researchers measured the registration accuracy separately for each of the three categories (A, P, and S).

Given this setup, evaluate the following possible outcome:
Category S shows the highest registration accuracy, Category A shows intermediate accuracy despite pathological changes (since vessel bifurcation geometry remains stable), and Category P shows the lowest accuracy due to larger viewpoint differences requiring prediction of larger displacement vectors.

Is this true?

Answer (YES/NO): NO